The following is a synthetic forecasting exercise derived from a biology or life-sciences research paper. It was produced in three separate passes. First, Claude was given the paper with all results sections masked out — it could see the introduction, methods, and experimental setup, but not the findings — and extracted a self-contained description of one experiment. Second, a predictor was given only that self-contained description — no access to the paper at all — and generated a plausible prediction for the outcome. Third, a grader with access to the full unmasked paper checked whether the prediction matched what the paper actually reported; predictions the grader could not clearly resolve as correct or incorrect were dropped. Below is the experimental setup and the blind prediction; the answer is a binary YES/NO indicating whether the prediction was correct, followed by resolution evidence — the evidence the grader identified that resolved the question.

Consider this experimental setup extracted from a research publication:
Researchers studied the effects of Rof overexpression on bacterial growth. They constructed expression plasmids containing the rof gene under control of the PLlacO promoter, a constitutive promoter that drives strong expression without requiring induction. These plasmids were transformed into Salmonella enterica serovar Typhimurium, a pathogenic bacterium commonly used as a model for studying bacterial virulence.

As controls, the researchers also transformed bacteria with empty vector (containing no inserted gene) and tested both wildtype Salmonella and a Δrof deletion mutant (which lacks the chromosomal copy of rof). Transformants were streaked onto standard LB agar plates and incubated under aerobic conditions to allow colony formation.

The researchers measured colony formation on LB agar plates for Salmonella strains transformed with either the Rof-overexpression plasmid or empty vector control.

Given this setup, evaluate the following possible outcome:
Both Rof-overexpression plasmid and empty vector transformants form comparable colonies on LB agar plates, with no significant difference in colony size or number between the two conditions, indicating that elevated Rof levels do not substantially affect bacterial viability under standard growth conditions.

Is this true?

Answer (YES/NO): NO